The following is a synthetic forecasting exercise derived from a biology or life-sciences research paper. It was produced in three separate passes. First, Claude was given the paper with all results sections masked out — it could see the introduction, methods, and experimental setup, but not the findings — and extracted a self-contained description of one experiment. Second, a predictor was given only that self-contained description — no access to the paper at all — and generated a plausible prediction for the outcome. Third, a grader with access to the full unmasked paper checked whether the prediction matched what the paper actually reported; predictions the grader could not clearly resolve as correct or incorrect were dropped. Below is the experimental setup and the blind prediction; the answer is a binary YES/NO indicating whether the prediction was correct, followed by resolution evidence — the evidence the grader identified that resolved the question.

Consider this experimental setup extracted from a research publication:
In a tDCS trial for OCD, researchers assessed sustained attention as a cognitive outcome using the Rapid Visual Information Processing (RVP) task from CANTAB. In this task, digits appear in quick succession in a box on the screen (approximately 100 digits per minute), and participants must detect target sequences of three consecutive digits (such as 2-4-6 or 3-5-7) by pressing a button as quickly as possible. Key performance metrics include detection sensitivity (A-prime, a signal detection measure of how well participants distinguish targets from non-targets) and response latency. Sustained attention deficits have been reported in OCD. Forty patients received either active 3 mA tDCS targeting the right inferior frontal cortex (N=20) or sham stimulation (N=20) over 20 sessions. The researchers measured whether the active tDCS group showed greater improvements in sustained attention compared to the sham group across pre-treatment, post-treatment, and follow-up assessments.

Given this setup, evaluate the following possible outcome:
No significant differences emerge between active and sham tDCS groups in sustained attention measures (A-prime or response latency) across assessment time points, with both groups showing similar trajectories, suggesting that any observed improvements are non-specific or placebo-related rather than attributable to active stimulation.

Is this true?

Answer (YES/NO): YES